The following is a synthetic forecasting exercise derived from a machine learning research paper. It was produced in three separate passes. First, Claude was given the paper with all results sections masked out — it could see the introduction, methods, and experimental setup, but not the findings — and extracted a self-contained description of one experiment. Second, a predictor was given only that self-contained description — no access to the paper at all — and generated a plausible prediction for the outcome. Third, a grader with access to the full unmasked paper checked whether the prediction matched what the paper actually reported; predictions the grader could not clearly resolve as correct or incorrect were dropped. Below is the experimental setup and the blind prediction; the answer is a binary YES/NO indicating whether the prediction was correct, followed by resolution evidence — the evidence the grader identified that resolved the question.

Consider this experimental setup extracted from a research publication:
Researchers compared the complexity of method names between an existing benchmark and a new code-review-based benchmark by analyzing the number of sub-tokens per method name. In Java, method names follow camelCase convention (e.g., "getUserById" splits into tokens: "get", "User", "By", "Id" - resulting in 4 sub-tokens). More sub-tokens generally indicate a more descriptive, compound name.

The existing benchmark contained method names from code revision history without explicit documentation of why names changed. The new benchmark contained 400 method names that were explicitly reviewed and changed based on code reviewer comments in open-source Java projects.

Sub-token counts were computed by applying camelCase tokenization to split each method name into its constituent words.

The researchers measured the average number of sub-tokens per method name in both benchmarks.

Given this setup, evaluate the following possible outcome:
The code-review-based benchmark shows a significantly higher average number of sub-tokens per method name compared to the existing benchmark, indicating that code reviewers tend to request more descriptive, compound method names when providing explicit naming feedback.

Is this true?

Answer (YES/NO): YES